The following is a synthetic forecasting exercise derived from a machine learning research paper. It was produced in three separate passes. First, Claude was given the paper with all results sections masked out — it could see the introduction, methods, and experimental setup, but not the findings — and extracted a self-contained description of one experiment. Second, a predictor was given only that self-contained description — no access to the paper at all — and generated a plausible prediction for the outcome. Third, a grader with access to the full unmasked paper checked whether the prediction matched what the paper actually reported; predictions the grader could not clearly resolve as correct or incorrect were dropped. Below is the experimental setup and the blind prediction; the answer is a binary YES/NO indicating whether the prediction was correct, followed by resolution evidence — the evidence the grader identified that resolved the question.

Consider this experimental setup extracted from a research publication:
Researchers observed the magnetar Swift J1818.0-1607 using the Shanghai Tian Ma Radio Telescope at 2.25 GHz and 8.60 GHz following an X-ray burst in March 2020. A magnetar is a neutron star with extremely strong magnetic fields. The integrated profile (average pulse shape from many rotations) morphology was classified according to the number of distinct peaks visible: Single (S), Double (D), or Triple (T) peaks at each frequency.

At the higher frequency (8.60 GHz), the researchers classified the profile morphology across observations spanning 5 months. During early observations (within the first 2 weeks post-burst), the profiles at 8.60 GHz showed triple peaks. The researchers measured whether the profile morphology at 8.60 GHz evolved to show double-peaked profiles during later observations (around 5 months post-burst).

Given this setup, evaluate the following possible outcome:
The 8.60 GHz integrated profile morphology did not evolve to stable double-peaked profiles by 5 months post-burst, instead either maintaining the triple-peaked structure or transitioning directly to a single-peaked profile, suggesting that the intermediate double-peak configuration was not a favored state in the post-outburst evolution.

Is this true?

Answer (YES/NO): NO